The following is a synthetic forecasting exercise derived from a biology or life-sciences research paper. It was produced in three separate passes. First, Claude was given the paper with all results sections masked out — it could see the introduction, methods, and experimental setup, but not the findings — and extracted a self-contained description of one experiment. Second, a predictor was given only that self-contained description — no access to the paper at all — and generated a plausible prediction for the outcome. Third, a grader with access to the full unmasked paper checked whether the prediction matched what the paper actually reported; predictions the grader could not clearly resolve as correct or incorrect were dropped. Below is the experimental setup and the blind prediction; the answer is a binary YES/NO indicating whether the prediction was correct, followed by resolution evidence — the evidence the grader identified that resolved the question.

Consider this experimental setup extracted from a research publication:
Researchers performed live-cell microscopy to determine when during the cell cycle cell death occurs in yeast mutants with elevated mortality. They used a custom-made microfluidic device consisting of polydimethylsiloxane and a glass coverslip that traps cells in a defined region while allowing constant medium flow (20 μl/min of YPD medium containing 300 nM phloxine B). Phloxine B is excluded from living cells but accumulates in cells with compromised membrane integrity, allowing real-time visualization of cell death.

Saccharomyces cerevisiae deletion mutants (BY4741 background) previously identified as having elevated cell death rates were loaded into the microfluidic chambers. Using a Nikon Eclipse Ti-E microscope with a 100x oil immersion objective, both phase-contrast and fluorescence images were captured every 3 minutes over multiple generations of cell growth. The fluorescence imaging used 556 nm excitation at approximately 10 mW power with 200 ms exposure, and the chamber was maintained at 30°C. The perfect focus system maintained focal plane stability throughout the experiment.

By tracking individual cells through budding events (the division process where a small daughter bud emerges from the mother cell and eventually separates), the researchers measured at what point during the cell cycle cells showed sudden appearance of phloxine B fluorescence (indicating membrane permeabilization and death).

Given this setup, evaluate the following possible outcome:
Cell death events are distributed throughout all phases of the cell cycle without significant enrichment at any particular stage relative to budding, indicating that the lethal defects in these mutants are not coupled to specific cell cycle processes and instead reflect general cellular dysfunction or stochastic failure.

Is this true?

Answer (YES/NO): NO